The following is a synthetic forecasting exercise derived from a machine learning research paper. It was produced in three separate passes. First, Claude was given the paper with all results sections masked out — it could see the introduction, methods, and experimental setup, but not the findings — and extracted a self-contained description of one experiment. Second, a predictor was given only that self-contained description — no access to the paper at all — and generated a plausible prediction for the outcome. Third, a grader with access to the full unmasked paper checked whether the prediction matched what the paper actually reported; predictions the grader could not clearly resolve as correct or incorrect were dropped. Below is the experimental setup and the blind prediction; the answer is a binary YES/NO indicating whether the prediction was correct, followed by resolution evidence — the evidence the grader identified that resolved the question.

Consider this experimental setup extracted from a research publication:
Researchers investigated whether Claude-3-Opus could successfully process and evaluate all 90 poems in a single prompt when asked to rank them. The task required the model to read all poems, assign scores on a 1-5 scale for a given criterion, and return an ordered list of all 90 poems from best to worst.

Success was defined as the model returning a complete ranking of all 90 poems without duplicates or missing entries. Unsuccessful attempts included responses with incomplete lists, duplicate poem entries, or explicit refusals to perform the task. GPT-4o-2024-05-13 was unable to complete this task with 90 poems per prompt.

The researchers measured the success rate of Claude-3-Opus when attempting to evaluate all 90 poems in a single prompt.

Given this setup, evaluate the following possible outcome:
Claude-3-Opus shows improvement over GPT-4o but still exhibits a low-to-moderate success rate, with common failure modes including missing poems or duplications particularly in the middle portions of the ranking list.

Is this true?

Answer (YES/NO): NO